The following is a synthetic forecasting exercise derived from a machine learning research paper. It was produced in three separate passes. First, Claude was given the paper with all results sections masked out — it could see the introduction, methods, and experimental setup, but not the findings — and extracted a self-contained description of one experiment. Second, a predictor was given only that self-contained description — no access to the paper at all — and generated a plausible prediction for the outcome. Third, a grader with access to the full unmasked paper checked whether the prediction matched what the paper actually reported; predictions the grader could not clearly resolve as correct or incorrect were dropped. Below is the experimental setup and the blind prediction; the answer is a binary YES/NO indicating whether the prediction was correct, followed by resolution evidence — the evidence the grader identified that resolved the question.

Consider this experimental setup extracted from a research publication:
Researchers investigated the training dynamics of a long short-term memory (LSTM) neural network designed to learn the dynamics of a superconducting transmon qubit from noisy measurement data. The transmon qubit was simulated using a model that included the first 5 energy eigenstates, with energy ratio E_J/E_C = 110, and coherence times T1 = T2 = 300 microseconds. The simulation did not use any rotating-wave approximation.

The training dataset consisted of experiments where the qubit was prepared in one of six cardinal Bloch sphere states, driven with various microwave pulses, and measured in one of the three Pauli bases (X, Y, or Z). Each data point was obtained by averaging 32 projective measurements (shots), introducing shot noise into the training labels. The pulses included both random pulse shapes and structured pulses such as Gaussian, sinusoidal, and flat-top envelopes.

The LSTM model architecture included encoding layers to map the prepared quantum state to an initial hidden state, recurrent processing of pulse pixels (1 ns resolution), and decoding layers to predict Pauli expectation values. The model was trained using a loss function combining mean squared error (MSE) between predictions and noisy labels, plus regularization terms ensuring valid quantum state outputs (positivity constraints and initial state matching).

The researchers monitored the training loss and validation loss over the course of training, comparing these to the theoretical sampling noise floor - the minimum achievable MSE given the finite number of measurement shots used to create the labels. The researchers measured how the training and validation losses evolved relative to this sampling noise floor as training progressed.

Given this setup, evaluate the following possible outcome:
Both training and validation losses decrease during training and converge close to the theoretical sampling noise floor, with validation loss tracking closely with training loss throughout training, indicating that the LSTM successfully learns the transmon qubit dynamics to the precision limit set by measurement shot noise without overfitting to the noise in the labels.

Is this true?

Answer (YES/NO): YES